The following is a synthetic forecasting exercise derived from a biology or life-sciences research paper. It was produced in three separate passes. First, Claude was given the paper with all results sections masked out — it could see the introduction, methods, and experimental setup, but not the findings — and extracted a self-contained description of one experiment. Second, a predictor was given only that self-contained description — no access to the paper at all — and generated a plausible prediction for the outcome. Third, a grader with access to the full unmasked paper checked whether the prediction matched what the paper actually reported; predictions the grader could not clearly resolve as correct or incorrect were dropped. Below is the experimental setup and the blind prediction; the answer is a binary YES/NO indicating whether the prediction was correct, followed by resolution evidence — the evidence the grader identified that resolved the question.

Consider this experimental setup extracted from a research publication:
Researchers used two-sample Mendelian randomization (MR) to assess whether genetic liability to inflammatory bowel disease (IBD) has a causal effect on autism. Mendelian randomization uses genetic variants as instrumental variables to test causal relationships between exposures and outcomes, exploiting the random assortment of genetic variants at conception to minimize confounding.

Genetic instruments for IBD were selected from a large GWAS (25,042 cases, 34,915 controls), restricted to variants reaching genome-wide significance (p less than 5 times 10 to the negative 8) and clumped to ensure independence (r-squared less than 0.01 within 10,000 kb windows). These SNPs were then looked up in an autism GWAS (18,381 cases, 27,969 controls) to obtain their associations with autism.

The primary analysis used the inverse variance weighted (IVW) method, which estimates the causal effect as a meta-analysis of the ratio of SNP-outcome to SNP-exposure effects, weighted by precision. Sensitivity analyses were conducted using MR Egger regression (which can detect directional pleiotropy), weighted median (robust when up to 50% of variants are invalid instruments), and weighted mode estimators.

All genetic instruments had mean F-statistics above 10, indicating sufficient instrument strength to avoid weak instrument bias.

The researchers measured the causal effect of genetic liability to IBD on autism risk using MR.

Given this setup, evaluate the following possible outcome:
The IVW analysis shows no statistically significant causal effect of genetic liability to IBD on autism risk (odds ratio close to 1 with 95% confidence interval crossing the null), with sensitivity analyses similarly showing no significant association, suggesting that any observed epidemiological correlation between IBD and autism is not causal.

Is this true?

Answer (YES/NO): NO